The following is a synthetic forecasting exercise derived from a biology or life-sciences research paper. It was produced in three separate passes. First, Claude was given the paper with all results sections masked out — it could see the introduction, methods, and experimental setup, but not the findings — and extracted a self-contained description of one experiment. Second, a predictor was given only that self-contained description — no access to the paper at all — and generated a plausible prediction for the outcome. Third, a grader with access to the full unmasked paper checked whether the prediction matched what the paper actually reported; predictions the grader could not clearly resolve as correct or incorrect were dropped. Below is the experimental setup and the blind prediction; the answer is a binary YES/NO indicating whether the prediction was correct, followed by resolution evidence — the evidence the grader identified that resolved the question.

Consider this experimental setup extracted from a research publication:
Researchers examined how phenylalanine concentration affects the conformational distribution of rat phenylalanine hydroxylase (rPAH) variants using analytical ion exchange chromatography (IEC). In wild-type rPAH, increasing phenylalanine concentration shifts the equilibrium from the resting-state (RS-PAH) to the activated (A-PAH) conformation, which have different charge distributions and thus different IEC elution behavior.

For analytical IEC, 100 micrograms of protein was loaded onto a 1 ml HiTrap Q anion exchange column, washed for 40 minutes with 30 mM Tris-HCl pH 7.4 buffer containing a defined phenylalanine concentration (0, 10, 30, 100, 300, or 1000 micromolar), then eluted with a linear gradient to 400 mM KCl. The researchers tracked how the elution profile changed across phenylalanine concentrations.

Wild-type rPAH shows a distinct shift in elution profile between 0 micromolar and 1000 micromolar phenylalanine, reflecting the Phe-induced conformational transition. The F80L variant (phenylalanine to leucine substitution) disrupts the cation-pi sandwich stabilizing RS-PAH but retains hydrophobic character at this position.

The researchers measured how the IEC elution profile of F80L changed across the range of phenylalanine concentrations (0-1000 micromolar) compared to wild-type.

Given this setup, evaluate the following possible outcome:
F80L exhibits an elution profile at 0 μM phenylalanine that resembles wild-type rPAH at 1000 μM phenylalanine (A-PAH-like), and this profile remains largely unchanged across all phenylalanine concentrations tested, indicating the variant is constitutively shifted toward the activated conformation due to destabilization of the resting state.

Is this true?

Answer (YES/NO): NO